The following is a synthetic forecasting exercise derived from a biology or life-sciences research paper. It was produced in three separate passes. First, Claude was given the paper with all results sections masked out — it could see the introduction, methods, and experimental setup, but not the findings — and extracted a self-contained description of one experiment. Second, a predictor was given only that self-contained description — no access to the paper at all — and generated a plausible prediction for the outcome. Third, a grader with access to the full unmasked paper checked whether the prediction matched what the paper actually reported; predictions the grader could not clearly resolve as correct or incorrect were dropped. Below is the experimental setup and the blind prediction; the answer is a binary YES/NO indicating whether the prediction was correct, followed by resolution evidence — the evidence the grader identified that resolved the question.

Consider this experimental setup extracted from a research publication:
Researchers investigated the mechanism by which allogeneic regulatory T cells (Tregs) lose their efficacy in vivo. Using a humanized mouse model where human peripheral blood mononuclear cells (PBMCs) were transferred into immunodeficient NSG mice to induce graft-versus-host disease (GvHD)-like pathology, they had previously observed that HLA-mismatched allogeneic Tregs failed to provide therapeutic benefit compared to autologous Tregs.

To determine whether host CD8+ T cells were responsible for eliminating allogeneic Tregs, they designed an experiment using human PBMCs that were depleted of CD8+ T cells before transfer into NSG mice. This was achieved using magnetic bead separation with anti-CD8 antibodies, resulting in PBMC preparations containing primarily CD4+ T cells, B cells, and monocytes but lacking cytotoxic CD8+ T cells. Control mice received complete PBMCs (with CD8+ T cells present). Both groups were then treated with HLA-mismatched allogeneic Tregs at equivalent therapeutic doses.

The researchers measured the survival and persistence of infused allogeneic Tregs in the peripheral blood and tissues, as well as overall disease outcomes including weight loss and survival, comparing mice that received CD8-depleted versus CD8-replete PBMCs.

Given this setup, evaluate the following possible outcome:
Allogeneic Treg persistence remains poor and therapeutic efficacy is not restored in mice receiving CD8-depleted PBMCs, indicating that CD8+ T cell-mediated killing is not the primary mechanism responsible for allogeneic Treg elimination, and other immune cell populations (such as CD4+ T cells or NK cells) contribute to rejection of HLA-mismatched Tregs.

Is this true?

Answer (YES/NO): NO